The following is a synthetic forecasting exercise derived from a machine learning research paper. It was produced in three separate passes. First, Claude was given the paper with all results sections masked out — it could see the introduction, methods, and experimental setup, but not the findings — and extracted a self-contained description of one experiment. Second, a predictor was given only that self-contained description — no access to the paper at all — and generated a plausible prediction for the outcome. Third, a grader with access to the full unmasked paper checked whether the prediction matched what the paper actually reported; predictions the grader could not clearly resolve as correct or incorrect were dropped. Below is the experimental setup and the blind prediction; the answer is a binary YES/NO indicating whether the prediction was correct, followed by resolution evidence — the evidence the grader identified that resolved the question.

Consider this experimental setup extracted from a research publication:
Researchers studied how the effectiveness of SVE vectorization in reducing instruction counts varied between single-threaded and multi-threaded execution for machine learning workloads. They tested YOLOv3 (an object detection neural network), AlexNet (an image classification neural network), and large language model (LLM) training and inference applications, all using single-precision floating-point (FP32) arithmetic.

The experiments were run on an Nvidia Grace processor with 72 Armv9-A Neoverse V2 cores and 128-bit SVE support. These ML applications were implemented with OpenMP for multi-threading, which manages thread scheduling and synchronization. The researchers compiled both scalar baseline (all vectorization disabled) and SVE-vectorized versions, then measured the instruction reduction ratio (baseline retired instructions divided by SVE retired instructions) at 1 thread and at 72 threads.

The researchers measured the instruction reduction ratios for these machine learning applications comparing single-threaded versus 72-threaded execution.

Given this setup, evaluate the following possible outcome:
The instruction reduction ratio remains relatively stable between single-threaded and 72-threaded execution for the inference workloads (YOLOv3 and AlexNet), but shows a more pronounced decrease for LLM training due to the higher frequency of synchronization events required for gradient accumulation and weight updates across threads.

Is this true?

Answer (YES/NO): NO